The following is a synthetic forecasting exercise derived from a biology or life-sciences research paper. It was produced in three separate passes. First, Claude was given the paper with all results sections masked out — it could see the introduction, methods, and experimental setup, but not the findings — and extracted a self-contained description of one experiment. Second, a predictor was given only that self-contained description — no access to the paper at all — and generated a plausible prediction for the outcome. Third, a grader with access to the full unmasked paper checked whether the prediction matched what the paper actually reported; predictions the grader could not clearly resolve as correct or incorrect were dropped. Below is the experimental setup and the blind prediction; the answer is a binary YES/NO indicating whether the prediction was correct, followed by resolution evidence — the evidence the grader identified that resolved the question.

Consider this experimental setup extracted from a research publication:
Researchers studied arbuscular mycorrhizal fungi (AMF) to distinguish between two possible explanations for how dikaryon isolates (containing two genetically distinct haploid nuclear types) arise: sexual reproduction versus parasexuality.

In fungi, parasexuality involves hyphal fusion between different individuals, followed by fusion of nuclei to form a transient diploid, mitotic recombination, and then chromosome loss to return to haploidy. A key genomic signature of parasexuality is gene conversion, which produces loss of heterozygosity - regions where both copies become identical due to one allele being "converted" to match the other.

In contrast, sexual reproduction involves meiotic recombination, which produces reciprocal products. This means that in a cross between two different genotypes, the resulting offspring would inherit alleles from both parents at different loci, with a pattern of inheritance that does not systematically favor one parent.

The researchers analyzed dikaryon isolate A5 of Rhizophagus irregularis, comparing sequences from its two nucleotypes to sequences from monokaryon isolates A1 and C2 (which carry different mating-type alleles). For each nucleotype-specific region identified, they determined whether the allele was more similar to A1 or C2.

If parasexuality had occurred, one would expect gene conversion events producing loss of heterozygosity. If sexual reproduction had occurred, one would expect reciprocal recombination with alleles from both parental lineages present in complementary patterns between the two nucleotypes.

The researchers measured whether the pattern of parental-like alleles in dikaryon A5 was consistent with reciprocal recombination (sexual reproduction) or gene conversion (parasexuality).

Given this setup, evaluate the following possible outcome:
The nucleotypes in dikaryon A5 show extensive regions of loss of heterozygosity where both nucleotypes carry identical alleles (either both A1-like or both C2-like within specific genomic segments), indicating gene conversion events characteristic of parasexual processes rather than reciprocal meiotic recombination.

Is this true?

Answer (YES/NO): NO